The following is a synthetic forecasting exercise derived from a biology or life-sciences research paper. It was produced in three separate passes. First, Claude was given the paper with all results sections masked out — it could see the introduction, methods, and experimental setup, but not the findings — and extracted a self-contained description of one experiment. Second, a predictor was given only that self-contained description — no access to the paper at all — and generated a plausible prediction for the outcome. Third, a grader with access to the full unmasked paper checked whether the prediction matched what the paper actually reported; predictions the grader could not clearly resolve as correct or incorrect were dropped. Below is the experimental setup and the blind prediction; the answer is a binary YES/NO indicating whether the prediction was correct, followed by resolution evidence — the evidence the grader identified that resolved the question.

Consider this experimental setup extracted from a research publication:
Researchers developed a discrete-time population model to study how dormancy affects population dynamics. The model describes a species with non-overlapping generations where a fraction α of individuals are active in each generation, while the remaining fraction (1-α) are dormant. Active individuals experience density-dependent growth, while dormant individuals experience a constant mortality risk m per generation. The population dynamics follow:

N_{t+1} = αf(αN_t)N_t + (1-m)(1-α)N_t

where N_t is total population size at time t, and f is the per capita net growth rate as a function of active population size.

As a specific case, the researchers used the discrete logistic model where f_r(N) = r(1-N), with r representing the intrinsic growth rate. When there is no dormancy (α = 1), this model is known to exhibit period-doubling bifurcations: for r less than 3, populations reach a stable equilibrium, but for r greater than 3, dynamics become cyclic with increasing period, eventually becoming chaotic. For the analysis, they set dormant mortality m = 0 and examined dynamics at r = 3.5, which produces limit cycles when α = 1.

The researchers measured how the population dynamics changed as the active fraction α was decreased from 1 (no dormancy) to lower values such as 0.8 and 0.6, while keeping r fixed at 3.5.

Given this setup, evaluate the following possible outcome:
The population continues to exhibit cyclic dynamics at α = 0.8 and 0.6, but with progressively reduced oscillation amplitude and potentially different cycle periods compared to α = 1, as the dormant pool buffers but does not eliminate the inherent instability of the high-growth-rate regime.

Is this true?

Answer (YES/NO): NO